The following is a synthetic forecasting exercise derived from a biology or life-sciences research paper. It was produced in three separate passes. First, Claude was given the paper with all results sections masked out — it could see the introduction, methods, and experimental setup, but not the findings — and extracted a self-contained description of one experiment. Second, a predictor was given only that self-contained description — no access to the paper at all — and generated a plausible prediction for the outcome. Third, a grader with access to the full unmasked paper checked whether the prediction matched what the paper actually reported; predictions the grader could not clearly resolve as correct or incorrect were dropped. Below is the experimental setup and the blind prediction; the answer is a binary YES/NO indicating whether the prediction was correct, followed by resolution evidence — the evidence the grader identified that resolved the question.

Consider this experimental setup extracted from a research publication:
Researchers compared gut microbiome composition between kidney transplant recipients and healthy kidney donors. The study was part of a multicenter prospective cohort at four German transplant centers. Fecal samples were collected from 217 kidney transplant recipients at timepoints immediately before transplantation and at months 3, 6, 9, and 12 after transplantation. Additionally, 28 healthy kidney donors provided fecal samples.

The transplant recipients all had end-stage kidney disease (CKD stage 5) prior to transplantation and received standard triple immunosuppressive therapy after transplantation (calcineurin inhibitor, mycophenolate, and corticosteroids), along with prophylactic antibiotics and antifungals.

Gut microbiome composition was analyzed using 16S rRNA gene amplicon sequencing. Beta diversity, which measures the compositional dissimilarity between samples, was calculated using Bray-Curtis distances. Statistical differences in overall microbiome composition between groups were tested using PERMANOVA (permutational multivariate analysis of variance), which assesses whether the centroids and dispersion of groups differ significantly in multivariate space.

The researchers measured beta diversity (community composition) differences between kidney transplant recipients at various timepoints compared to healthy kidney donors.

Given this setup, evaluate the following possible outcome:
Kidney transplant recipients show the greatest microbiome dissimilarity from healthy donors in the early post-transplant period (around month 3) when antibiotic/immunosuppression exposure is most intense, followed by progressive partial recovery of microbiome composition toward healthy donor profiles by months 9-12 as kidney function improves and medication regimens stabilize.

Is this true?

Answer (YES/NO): NO